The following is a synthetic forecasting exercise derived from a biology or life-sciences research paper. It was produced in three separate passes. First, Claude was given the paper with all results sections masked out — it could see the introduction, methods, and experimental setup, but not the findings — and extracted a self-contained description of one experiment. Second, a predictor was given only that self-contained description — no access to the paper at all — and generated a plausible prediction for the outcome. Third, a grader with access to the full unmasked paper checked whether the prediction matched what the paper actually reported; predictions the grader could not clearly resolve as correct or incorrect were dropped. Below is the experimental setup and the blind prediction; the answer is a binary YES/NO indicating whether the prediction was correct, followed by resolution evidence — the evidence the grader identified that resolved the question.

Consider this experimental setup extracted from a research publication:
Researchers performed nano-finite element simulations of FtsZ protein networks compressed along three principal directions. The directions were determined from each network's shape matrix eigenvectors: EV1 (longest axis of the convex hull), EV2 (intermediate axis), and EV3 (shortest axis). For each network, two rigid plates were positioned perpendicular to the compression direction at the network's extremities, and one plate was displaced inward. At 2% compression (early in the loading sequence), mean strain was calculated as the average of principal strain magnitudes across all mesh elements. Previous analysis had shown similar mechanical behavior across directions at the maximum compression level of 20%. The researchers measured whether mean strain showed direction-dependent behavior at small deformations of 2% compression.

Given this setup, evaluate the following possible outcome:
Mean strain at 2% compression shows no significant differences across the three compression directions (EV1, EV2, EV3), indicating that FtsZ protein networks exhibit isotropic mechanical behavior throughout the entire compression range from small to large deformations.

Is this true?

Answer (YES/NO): NO